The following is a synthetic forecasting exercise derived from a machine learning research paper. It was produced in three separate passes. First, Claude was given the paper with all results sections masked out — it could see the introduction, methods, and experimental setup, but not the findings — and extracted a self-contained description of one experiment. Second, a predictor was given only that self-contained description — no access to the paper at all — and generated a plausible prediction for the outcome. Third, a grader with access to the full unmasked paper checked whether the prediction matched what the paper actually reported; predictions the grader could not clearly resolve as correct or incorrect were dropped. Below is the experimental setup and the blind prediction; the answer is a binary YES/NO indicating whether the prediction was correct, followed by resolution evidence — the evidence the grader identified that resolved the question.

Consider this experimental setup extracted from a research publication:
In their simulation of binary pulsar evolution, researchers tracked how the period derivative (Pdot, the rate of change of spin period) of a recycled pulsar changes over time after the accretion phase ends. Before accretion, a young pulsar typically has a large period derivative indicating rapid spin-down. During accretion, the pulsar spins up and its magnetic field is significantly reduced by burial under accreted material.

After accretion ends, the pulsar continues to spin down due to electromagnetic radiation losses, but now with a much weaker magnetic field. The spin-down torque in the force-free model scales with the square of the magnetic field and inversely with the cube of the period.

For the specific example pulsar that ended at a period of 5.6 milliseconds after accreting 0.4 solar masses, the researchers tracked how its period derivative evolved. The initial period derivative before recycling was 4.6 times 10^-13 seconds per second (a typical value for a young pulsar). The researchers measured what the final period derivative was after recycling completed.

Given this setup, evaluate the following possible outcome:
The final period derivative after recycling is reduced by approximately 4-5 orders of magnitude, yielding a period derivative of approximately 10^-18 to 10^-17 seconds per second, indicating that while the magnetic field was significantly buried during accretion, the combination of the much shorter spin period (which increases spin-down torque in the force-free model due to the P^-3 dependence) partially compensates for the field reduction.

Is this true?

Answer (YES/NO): NO